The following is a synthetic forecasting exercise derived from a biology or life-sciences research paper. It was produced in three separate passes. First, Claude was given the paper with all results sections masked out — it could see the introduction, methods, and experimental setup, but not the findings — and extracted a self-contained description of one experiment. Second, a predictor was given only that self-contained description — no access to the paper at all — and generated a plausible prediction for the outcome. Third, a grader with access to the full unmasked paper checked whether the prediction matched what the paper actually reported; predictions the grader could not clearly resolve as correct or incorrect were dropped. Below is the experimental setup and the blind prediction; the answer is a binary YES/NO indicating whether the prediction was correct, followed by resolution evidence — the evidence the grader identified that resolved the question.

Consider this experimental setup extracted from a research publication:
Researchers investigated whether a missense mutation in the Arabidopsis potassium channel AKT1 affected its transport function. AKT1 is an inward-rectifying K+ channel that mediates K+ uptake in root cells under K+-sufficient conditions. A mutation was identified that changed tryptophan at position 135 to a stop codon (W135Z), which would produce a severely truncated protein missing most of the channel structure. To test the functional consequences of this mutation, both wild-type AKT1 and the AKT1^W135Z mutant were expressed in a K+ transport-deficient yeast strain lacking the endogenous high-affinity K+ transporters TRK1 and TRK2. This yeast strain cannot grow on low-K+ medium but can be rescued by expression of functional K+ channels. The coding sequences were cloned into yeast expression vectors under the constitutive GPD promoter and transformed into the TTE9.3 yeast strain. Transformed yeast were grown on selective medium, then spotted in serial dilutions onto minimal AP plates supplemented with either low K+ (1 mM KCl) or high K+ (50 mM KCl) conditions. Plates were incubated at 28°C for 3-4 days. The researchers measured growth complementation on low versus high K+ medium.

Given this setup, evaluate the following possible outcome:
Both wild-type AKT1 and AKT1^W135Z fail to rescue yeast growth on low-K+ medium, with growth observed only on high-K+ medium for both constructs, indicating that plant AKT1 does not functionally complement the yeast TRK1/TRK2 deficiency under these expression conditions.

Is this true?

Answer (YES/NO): NO